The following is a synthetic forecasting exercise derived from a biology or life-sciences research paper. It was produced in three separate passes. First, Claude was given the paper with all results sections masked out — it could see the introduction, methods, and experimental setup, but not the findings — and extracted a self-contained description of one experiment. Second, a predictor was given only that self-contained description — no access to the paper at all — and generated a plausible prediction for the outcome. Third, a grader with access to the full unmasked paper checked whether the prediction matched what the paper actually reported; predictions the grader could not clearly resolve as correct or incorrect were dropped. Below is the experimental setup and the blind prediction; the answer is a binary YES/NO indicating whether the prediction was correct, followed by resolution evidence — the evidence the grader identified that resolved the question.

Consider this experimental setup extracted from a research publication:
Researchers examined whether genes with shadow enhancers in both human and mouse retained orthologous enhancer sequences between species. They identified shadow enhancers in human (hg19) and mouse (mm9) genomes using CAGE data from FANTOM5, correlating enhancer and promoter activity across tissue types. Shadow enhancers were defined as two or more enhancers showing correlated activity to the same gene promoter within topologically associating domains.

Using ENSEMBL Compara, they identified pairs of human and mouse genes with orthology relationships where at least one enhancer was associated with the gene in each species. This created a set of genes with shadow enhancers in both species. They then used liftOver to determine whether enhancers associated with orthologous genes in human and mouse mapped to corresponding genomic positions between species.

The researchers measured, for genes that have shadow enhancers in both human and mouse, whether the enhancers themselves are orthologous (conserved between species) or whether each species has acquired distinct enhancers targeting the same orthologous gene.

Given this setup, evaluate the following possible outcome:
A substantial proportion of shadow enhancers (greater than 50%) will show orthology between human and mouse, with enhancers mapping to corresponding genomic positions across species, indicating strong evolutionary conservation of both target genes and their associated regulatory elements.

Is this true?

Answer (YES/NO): NO